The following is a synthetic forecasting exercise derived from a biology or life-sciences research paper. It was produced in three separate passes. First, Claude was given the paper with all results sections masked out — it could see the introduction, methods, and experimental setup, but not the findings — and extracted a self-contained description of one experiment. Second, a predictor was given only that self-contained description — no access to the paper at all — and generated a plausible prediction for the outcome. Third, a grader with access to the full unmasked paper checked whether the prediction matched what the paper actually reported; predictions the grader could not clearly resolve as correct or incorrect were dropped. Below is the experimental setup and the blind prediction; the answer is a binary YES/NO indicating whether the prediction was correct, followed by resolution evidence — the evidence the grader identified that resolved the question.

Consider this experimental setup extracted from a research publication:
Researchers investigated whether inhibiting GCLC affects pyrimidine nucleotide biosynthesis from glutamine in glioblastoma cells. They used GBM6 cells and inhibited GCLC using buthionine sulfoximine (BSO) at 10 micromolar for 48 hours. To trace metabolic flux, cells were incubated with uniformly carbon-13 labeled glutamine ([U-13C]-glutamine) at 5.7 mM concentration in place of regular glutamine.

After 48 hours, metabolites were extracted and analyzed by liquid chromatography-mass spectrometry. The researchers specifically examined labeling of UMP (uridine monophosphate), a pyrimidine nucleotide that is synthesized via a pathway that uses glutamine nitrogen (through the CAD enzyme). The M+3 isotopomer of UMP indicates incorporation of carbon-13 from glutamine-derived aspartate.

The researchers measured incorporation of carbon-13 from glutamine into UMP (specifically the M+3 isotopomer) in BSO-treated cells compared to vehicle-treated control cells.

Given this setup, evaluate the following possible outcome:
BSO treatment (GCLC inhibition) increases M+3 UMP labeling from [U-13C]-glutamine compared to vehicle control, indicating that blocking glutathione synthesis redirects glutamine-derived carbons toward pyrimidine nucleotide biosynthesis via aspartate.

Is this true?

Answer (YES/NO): YES